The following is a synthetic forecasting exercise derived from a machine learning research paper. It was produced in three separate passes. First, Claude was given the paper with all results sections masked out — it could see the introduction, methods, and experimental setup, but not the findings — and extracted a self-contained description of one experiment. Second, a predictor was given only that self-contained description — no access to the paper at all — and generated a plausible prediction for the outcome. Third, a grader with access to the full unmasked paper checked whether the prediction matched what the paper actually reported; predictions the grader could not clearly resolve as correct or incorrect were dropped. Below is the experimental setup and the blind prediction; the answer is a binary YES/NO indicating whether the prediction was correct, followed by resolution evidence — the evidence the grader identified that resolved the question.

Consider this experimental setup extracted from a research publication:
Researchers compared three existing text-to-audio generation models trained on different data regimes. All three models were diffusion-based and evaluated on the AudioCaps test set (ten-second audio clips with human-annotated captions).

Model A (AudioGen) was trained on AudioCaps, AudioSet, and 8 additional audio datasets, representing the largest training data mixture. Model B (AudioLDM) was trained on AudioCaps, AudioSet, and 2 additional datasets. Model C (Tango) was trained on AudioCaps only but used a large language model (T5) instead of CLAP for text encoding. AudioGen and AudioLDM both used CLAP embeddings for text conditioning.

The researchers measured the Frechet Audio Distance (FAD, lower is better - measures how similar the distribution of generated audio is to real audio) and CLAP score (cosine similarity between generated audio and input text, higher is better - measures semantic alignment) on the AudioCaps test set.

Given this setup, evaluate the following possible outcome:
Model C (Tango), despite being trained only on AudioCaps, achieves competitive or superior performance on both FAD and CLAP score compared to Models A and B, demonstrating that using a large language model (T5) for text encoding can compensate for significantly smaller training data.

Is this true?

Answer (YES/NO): YES